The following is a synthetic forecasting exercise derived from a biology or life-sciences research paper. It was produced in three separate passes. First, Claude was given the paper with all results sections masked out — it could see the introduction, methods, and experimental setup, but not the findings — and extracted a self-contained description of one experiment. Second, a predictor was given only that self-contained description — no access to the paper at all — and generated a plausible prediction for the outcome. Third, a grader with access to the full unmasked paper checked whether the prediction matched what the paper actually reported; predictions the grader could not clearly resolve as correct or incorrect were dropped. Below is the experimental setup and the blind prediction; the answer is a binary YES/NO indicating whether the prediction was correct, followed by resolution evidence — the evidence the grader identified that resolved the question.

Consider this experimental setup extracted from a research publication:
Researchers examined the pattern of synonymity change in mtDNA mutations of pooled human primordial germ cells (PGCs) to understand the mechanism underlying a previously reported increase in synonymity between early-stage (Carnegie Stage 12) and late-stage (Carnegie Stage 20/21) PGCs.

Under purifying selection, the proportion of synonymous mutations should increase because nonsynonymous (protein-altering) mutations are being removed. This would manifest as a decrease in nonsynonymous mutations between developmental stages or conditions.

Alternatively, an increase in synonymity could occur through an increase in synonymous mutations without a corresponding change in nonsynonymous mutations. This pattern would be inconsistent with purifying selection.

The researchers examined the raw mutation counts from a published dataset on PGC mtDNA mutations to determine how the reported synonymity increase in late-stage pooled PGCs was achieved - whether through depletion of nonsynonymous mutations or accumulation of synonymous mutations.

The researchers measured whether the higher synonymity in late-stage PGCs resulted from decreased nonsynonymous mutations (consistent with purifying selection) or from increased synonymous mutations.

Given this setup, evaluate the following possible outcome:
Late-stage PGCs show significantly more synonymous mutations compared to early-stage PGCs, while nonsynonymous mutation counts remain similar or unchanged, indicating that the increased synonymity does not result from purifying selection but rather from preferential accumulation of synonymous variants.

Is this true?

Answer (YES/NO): YES